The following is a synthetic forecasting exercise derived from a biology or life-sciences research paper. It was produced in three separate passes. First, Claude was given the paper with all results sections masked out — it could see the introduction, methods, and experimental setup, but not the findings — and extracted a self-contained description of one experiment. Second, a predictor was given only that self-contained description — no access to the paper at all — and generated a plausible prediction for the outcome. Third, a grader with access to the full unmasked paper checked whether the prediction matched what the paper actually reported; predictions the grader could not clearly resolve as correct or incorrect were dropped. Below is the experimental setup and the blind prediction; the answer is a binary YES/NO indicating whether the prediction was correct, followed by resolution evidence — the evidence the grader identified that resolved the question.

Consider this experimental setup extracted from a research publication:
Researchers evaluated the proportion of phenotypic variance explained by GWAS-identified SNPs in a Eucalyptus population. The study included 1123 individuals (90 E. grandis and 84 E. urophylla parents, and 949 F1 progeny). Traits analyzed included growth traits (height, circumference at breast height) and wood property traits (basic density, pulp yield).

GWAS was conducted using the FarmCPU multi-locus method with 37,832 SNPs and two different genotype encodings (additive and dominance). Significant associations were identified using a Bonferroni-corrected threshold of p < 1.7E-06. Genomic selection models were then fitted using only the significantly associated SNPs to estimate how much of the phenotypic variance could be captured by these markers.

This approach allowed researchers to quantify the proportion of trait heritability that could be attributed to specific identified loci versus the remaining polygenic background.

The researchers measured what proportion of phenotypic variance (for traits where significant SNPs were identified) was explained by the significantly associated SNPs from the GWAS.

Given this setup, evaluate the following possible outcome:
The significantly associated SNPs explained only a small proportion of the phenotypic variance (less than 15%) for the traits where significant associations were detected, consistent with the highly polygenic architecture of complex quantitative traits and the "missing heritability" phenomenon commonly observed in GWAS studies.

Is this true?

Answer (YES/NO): NO